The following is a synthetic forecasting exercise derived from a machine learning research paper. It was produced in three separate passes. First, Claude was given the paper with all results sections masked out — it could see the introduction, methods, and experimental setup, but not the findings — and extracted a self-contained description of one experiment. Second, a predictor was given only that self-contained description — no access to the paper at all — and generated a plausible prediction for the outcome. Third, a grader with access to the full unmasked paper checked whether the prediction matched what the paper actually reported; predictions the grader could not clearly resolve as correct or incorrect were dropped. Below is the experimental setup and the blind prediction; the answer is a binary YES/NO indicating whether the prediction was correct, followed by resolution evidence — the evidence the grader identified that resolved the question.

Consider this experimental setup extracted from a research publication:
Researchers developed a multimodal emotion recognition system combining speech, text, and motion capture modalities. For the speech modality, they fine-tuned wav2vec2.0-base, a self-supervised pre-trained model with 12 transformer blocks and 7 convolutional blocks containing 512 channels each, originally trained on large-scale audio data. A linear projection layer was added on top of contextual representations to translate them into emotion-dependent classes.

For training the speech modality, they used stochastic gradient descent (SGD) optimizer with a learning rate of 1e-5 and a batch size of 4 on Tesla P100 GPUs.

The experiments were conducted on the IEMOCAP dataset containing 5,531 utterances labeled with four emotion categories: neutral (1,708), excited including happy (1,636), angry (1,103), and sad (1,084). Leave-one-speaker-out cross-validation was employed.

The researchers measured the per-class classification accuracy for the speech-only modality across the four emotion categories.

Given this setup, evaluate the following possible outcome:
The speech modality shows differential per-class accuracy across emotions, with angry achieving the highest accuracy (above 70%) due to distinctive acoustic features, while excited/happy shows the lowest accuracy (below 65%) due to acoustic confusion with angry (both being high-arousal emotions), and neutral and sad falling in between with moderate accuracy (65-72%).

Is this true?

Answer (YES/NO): NO